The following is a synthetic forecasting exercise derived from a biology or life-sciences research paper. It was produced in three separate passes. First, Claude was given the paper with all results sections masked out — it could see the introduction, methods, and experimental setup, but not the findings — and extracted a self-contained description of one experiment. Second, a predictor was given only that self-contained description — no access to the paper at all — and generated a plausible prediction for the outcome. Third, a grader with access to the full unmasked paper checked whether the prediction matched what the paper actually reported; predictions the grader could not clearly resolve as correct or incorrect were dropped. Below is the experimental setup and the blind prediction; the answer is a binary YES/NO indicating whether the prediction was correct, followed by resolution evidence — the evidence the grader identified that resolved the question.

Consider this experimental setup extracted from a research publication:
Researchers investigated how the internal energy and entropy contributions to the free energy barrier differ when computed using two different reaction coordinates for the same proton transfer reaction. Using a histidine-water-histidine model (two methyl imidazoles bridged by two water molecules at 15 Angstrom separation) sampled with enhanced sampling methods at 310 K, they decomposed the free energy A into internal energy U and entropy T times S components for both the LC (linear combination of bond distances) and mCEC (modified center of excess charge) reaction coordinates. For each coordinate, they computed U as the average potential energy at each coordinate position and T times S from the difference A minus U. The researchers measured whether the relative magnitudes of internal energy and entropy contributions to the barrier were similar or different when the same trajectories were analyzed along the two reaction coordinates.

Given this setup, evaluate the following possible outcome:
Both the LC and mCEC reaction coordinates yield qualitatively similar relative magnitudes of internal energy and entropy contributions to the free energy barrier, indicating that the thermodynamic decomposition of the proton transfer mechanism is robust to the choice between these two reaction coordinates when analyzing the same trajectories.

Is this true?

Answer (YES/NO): NO